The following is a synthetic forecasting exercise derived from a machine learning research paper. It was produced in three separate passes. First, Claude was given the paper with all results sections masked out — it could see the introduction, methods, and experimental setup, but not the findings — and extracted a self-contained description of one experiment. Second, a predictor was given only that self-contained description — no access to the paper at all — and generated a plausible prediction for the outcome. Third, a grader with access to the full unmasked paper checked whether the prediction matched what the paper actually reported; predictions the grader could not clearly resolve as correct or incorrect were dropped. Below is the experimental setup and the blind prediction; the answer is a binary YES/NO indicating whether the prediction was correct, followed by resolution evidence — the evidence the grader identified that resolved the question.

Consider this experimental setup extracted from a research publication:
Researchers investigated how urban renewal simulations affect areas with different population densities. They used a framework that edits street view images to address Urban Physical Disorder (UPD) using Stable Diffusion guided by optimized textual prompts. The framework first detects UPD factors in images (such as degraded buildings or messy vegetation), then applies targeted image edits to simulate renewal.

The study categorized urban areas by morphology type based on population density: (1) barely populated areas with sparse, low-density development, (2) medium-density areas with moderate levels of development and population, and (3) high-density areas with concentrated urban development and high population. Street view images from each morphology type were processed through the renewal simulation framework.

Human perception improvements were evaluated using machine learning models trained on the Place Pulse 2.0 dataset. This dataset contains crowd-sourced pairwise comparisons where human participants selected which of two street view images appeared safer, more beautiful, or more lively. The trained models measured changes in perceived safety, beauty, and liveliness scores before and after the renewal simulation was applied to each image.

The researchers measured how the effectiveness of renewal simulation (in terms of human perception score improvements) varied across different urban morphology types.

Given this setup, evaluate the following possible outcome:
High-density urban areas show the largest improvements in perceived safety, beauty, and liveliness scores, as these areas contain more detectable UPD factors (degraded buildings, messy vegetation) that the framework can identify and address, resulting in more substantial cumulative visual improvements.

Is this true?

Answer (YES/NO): NO